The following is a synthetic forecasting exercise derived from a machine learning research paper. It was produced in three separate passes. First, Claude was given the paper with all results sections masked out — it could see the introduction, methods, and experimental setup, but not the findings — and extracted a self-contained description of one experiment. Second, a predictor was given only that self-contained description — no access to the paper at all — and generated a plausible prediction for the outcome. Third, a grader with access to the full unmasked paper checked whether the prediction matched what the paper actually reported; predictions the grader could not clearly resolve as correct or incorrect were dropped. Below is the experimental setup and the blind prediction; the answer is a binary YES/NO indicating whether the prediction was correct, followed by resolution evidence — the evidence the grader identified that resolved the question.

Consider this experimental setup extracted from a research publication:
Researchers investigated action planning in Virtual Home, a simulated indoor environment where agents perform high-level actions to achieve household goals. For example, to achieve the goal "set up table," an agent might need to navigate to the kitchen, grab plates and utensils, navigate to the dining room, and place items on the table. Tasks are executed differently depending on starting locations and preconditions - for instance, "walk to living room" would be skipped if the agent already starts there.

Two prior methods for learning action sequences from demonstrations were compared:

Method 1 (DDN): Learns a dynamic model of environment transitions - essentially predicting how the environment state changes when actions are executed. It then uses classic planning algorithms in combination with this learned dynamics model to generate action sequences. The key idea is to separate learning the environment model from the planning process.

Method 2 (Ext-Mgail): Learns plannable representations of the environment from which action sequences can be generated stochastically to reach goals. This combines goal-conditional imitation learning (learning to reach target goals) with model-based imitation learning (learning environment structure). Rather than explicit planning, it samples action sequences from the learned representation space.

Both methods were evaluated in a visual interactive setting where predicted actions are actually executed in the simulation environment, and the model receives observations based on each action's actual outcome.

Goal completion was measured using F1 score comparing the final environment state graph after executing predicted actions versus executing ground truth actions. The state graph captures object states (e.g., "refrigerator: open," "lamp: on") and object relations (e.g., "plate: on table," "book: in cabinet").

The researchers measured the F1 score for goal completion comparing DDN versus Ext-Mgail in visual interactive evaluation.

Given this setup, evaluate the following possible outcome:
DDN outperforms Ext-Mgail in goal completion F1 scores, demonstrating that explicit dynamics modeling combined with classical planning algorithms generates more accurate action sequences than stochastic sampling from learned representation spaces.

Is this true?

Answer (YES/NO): NO